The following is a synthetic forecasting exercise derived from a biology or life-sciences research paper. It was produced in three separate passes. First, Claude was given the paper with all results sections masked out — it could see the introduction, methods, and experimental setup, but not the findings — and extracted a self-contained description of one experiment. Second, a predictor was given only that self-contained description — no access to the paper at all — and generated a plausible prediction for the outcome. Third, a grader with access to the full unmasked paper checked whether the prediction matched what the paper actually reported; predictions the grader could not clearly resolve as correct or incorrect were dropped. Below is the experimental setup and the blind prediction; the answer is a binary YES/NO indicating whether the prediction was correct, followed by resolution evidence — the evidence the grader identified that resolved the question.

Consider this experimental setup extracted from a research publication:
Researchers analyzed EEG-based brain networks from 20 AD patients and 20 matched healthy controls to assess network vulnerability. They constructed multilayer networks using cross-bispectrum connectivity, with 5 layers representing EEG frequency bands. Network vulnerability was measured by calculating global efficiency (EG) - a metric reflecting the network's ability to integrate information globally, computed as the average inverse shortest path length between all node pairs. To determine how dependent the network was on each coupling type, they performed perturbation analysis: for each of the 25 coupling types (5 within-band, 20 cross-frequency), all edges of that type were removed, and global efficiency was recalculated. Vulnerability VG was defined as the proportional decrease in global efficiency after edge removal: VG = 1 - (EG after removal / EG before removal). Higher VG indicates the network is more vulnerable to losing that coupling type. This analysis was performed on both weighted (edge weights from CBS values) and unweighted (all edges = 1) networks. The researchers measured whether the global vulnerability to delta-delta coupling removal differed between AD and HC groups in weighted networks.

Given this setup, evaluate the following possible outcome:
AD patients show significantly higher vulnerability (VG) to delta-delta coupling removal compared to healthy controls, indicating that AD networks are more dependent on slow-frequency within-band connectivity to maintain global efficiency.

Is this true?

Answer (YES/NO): NO